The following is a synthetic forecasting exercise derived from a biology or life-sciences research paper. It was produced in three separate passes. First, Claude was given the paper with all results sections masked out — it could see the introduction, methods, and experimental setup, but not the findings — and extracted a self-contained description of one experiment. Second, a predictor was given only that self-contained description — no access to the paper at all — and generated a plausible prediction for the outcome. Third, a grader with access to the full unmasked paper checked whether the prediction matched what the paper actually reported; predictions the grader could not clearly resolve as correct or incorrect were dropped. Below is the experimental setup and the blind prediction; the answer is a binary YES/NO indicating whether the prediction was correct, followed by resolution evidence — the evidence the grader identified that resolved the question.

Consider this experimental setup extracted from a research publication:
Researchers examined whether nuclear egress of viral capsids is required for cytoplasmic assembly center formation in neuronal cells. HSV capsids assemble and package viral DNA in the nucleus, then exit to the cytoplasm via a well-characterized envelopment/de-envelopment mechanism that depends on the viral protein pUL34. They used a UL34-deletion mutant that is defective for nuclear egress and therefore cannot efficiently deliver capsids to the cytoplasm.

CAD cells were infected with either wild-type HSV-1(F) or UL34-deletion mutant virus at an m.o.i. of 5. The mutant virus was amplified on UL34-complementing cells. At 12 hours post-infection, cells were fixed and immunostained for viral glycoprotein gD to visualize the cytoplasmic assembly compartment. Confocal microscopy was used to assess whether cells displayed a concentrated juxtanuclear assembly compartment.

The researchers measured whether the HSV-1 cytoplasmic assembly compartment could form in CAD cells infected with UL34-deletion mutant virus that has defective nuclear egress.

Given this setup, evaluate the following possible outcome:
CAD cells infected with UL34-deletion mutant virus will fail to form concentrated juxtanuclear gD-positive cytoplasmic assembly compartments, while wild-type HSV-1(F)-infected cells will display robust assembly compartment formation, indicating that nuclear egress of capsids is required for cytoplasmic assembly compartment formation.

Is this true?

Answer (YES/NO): NO